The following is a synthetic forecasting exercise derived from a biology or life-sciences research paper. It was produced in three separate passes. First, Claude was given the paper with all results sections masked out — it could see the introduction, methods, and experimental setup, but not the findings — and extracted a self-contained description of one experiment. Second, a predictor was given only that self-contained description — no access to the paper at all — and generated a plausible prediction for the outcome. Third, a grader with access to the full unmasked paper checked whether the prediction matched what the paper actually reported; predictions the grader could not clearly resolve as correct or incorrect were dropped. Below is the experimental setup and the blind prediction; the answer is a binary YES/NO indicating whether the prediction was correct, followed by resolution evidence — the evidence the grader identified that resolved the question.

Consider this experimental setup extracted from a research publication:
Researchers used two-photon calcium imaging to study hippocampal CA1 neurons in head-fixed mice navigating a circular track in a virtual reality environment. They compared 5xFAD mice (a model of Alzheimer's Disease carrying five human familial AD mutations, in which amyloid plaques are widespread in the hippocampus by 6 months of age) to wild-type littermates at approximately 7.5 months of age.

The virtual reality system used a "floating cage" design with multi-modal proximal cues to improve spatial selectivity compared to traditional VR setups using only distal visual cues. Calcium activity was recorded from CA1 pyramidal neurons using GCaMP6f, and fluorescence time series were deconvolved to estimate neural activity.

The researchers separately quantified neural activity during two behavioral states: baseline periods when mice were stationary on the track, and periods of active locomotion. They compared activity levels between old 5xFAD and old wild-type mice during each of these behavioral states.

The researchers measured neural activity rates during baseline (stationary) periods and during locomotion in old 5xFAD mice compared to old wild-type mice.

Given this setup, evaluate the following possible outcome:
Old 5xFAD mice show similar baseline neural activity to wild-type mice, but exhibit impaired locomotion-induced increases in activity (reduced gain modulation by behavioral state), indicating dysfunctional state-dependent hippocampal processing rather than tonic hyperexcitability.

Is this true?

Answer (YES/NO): NO